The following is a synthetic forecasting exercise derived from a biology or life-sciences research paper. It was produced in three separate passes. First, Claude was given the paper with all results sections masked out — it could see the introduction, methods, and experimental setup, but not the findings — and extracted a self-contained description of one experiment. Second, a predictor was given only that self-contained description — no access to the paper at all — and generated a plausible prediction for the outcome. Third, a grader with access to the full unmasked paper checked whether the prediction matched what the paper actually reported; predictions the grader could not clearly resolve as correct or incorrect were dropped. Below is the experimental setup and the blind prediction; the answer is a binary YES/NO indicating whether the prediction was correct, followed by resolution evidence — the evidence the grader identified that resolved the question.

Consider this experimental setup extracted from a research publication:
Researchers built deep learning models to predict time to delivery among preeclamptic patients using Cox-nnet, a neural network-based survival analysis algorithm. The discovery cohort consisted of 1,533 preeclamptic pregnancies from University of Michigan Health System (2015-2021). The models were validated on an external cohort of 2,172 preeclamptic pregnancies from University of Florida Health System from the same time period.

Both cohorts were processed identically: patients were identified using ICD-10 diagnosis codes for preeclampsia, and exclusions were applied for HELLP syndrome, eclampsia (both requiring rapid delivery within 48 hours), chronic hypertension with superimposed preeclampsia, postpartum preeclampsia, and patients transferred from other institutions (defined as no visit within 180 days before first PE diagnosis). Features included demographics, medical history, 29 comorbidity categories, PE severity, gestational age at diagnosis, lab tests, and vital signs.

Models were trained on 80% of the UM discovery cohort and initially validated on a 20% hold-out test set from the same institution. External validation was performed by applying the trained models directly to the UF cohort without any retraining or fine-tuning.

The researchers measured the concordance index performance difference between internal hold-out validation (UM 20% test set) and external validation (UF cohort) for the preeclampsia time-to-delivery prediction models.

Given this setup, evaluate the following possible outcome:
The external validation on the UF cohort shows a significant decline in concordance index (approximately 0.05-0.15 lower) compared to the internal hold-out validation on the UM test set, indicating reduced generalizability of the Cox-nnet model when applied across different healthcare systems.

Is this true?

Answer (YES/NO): NO